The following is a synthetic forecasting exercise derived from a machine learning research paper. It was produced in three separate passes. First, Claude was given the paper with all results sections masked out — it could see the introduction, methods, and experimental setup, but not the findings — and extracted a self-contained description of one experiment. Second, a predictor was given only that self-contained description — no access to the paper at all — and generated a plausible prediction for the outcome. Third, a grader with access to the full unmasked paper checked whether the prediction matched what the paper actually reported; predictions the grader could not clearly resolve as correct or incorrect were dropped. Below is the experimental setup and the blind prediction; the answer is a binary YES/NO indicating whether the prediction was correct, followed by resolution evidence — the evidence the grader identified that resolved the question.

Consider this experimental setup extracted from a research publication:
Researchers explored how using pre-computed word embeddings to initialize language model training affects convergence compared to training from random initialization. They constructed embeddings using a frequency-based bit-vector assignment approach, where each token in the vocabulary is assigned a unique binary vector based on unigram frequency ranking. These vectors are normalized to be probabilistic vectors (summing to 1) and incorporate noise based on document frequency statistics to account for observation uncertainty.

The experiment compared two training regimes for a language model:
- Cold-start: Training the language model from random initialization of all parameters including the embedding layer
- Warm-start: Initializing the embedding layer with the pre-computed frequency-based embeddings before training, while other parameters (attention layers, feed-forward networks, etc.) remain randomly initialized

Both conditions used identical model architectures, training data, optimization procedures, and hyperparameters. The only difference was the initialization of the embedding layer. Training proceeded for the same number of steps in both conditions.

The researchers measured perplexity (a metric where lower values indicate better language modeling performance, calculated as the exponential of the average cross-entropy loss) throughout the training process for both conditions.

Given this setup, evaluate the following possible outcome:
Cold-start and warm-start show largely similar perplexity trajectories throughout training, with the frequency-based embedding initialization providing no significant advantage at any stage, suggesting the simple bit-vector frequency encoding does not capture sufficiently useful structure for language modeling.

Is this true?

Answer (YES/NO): NO